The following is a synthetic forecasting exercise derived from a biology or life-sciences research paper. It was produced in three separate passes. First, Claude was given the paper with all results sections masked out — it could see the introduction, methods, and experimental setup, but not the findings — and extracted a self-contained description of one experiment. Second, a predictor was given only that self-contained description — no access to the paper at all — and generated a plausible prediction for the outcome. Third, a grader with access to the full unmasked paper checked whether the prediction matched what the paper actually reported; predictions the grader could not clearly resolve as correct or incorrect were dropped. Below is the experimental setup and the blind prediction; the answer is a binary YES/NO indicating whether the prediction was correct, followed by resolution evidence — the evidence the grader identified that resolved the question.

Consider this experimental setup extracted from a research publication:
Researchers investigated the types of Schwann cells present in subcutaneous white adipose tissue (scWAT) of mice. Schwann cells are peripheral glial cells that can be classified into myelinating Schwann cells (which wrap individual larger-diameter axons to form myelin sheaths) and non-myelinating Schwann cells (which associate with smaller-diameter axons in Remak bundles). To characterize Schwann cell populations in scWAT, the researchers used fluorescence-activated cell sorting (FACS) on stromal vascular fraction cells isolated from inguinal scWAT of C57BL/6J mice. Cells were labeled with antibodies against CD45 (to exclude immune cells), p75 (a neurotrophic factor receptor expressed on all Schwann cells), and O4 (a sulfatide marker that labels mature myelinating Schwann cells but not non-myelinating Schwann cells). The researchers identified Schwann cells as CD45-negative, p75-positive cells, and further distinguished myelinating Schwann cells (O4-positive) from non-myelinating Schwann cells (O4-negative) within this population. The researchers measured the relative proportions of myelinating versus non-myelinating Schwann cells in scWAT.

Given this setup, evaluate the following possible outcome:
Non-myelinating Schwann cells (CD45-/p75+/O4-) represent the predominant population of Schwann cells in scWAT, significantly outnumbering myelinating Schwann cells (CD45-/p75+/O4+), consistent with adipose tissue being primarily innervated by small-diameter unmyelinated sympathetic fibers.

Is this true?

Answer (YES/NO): NO